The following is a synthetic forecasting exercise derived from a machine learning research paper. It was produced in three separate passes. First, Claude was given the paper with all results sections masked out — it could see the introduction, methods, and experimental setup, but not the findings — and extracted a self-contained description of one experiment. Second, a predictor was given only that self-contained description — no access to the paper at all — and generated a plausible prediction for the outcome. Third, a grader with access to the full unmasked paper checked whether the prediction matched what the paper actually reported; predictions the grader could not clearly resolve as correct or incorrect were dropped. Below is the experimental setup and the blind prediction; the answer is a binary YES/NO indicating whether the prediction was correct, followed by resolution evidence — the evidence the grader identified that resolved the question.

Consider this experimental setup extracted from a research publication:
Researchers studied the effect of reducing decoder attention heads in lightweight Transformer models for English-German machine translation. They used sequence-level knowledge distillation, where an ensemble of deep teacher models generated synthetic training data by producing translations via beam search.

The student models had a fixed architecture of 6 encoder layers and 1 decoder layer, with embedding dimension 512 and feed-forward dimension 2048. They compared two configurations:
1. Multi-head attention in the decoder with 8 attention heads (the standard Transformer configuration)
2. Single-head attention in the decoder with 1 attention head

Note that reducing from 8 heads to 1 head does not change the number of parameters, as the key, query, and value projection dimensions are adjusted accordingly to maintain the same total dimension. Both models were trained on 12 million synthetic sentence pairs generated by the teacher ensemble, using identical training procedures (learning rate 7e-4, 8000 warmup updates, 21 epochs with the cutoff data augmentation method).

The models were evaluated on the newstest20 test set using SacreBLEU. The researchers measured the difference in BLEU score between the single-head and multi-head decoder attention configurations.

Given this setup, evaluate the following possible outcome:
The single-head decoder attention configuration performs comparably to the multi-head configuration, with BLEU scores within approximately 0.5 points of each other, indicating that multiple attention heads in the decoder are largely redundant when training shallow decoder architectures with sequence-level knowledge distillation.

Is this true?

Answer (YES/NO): YES